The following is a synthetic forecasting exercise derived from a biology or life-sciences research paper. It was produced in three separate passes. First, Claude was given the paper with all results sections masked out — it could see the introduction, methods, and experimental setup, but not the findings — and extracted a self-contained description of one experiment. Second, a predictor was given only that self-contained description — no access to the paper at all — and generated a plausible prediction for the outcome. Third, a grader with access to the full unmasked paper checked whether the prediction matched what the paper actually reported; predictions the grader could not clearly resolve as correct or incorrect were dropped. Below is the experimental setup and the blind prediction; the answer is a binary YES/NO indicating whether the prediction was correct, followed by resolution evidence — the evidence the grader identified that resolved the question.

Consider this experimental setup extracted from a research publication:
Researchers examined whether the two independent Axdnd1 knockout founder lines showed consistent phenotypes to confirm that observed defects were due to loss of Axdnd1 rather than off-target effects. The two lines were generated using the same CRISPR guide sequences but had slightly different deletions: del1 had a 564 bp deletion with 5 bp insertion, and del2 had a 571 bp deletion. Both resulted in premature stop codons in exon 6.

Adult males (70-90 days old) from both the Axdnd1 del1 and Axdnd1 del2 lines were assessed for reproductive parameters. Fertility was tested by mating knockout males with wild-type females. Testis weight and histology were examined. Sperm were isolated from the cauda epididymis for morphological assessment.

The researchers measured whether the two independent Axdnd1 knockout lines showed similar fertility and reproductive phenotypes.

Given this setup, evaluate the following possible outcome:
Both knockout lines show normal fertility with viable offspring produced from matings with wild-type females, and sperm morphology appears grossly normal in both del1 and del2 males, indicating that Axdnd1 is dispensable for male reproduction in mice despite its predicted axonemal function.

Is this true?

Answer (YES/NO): NO